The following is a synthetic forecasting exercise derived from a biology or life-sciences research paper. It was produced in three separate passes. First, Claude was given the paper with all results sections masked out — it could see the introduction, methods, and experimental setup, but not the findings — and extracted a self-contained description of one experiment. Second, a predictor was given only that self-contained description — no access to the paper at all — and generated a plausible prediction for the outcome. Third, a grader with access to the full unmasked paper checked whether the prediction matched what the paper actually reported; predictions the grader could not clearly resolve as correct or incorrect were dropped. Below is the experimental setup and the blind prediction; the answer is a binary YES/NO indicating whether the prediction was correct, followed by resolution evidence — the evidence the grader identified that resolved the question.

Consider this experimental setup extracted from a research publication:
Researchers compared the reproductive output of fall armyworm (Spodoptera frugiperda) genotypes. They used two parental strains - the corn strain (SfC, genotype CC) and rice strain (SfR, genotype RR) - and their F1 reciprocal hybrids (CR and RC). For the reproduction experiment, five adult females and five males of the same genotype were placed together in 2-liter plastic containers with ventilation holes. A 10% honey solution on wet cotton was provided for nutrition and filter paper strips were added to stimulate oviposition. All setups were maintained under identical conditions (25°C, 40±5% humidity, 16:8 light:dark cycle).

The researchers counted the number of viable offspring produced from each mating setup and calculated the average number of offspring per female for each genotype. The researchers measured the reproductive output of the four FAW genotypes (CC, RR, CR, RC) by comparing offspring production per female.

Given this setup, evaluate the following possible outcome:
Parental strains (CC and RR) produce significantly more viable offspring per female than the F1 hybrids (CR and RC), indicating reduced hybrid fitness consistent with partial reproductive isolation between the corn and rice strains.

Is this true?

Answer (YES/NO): NO